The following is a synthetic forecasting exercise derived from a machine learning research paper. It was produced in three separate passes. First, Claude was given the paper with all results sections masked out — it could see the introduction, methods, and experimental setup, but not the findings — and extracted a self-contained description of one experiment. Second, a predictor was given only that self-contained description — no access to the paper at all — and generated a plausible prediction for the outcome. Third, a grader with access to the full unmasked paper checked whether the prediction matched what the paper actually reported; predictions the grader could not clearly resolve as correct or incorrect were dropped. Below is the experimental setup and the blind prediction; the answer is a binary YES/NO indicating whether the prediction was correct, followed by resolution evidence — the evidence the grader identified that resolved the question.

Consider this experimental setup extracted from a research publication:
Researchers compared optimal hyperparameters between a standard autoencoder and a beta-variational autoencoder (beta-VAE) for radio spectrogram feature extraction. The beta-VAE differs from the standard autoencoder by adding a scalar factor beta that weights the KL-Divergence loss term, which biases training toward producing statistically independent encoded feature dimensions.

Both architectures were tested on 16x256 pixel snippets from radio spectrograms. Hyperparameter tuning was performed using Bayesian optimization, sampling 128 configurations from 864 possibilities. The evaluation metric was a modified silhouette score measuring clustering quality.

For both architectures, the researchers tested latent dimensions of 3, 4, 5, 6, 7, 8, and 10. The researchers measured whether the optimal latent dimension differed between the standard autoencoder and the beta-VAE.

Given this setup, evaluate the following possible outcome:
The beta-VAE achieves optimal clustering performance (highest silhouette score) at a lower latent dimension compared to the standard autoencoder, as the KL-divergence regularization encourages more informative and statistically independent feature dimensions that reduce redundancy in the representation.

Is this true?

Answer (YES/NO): NO